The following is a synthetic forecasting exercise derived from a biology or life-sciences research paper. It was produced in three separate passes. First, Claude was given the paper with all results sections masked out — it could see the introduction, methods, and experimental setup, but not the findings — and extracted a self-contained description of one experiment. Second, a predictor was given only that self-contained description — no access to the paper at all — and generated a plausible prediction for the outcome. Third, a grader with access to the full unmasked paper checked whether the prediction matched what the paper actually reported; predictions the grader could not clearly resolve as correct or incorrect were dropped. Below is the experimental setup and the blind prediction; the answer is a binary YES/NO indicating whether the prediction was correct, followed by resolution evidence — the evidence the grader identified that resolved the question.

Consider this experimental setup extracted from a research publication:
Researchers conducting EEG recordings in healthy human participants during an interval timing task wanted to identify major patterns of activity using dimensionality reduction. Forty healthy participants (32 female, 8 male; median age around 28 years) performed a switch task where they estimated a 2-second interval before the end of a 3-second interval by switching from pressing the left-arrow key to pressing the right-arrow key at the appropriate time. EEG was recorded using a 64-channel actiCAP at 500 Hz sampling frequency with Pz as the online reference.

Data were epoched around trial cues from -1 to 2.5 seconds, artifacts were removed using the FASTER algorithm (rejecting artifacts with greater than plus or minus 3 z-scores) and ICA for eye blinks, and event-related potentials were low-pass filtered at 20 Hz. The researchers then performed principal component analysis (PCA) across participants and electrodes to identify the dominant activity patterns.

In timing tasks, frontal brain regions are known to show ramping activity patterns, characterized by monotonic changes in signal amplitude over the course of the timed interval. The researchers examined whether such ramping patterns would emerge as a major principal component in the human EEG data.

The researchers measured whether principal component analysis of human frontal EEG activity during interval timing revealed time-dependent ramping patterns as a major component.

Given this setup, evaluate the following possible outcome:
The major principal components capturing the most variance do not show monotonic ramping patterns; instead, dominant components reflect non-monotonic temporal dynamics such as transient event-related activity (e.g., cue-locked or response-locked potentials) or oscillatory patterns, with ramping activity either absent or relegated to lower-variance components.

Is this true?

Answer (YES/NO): NO